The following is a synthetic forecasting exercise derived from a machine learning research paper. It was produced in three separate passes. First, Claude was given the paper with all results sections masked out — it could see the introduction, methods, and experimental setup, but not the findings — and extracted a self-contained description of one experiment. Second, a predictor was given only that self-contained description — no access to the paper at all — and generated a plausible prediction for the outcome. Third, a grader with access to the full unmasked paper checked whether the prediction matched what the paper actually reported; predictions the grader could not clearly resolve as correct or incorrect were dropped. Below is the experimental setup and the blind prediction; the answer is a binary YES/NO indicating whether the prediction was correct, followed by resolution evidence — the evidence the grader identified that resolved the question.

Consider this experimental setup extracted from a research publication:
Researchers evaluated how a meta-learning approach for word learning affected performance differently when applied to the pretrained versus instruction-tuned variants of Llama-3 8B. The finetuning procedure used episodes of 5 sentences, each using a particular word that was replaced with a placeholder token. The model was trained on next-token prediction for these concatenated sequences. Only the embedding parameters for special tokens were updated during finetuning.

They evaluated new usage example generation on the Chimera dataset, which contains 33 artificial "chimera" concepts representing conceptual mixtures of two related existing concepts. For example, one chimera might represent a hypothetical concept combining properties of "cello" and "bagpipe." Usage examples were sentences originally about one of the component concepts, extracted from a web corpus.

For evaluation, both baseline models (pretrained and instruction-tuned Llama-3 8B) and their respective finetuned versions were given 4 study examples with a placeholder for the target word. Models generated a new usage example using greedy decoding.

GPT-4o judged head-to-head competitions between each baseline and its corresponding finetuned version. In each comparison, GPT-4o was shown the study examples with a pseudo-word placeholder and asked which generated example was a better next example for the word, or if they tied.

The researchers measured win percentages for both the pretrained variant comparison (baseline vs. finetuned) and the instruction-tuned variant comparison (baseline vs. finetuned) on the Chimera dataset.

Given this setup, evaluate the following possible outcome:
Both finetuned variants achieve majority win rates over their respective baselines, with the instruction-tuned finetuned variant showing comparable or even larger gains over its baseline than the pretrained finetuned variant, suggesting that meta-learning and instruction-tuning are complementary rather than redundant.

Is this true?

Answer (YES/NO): NO